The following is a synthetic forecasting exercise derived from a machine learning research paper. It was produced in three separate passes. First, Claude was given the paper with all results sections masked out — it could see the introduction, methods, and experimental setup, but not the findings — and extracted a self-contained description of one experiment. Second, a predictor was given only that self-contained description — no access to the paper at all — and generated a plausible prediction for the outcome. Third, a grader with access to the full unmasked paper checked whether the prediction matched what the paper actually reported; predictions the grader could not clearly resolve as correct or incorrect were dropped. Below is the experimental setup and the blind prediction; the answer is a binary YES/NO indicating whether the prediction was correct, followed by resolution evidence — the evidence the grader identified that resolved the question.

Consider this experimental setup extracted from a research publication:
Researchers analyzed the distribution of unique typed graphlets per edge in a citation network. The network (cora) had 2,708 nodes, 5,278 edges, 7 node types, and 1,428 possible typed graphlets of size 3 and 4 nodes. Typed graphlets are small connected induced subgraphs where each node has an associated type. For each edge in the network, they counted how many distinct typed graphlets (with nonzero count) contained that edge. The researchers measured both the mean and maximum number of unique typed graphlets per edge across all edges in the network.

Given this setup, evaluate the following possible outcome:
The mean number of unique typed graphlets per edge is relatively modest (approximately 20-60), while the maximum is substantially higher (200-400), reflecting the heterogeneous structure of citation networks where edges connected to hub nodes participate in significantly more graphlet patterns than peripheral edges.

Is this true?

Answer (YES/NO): NO